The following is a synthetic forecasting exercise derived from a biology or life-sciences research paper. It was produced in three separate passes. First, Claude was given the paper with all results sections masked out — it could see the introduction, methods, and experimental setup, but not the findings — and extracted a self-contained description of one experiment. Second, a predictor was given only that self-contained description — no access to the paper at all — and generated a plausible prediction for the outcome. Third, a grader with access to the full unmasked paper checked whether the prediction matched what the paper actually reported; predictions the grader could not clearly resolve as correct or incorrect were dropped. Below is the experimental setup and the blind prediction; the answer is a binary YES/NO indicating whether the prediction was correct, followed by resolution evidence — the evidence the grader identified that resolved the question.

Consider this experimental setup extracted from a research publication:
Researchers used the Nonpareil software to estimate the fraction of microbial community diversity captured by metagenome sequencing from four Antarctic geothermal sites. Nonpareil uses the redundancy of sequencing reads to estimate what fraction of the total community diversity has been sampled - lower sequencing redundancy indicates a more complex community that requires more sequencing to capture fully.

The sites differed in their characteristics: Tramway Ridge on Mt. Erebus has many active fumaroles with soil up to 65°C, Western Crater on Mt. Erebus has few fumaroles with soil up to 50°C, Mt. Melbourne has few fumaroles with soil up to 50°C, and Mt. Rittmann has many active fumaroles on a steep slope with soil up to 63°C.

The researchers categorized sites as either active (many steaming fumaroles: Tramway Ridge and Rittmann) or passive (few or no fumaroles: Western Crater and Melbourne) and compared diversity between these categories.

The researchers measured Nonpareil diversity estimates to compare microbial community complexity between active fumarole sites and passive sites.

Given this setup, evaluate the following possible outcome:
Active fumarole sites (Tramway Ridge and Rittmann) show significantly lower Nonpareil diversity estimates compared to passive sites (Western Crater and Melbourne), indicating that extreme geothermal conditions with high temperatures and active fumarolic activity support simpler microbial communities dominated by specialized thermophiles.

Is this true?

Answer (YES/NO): NO